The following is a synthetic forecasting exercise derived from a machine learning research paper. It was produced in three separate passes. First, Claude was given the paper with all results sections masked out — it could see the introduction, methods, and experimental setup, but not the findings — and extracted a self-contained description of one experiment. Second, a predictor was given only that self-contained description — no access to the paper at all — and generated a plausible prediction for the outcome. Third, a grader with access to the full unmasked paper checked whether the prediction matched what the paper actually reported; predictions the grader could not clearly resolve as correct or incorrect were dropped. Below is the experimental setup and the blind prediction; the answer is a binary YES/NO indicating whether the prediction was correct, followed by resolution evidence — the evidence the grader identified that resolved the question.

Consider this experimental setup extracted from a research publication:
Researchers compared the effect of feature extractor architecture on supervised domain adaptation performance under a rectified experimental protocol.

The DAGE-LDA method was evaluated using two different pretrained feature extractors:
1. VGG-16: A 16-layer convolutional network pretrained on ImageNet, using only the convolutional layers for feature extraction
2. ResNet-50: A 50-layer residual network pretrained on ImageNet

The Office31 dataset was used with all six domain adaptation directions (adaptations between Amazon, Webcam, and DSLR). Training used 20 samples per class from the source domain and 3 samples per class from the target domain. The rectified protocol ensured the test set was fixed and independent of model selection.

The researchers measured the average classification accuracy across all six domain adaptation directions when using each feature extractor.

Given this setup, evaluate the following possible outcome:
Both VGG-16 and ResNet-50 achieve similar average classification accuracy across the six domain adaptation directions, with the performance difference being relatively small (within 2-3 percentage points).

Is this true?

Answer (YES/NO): NO